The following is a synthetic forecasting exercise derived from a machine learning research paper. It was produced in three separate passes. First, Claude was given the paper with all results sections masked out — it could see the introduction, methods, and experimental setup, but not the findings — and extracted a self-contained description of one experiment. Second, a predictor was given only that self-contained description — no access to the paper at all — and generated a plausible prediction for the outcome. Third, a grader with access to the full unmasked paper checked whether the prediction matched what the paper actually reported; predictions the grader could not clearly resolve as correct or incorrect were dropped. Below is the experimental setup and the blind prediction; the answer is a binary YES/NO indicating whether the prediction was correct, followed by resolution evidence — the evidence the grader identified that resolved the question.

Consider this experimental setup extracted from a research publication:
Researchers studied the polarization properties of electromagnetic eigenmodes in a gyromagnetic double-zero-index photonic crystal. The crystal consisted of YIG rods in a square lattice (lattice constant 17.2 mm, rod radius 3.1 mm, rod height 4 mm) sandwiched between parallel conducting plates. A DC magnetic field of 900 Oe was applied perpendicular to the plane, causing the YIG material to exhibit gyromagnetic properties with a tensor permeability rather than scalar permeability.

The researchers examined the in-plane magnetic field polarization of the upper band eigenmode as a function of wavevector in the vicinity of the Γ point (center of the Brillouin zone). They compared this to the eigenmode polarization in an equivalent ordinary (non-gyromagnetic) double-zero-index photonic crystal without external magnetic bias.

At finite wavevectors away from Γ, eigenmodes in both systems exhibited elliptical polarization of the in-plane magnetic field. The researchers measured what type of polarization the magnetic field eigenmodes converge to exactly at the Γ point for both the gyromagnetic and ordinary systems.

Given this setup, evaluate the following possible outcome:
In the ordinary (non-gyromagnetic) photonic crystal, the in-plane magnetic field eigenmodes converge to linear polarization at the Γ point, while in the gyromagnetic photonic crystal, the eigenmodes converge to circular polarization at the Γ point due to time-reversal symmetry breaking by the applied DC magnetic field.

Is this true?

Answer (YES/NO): YES